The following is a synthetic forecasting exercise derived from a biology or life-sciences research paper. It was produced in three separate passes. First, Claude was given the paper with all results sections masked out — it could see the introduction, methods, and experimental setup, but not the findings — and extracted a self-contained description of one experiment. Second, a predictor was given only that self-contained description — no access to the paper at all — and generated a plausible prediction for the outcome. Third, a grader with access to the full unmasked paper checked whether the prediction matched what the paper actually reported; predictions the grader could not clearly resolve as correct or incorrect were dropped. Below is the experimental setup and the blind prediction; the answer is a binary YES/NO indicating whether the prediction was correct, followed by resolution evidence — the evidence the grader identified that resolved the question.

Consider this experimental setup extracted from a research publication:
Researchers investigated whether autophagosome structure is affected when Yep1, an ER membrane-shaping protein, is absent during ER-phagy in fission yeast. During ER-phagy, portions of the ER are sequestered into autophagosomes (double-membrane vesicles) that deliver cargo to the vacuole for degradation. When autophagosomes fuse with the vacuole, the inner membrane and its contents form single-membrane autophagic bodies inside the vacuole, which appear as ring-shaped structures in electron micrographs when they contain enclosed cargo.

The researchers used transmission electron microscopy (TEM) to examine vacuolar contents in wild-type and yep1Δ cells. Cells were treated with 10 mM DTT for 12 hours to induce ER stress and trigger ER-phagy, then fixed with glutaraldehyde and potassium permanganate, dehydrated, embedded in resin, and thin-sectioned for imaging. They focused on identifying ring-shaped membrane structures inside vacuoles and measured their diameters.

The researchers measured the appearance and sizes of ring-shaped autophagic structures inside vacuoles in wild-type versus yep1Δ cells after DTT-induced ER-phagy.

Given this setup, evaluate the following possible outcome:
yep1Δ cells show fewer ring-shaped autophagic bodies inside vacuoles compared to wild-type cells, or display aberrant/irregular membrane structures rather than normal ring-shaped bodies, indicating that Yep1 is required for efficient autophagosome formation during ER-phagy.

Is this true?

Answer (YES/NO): NO